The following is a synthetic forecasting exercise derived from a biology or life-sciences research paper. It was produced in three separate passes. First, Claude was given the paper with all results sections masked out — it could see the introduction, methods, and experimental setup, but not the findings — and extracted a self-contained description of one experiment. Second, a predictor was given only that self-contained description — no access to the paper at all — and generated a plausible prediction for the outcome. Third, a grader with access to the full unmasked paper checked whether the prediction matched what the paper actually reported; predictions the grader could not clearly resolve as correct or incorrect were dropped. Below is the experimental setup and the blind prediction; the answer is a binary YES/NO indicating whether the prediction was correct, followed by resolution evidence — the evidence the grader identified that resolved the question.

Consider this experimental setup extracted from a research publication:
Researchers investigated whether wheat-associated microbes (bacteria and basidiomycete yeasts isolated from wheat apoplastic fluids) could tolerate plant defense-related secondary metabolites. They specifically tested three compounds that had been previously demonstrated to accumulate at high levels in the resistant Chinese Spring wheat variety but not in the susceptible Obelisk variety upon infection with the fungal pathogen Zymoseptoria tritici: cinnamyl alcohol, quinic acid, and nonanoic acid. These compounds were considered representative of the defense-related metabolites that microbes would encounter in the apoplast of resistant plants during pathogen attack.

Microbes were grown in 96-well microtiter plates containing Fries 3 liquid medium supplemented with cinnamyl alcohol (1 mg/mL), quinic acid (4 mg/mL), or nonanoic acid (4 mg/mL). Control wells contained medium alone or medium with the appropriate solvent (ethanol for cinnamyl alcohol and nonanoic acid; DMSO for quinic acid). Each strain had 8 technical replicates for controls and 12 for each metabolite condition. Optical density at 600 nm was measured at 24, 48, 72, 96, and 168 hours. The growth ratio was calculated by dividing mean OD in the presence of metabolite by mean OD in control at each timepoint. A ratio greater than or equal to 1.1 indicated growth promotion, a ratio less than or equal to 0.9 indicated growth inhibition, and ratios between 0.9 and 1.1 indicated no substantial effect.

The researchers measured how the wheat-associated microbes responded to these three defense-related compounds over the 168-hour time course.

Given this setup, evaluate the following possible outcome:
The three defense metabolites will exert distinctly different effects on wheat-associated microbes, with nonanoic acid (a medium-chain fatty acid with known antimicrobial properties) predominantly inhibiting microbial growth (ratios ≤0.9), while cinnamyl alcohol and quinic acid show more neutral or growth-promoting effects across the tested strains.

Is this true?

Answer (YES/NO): NO